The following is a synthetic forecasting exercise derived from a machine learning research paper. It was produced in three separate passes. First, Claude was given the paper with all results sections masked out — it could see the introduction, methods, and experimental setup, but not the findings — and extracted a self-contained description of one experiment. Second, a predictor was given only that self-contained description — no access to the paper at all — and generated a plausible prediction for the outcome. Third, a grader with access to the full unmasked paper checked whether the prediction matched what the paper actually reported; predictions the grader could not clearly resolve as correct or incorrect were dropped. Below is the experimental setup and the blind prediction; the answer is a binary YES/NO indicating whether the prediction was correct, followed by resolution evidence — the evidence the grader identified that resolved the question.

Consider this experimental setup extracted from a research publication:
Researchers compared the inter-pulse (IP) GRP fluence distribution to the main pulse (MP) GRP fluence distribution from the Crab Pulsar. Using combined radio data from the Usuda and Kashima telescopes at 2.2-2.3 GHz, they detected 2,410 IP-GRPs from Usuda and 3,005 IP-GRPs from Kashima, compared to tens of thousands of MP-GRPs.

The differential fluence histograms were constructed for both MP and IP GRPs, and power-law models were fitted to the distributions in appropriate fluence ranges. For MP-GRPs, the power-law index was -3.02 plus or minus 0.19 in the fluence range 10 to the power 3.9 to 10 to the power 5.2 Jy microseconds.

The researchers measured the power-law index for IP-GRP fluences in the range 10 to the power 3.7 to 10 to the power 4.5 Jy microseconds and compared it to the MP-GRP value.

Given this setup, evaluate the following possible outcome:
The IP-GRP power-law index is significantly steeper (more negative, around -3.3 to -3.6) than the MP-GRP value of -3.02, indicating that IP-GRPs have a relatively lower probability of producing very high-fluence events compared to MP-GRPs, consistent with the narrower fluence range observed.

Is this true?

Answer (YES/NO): NO